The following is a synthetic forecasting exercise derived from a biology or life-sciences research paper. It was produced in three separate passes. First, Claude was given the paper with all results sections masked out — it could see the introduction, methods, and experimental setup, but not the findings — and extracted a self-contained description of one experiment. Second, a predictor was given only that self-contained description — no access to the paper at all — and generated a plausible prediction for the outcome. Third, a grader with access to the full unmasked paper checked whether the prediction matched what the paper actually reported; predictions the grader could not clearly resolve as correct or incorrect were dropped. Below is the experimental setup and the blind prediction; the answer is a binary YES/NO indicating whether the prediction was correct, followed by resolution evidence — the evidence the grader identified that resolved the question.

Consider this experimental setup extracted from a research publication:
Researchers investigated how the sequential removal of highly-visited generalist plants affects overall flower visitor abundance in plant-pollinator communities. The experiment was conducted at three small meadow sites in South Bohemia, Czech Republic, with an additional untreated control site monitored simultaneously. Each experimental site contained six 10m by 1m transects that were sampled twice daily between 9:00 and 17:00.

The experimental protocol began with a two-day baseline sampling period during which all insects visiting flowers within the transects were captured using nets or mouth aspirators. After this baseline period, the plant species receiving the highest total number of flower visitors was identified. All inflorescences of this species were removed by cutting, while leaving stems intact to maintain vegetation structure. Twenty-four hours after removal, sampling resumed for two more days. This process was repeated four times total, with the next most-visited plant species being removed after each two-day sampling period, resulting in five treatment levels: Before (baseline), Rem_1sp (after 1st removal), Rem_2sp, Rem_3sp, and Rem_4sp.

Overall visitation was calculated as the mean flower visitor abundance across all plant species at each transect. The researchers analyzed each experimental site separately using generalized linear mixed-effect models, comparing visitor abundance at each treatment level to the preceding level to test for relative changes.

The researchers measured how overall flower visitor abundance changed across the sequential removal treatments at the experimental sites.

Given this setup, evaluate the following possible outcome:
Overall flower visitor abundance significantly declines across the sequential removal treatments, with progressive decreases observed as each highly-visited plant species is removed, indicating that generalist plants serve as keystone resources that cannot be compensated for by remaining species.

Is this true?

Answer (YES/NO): NO